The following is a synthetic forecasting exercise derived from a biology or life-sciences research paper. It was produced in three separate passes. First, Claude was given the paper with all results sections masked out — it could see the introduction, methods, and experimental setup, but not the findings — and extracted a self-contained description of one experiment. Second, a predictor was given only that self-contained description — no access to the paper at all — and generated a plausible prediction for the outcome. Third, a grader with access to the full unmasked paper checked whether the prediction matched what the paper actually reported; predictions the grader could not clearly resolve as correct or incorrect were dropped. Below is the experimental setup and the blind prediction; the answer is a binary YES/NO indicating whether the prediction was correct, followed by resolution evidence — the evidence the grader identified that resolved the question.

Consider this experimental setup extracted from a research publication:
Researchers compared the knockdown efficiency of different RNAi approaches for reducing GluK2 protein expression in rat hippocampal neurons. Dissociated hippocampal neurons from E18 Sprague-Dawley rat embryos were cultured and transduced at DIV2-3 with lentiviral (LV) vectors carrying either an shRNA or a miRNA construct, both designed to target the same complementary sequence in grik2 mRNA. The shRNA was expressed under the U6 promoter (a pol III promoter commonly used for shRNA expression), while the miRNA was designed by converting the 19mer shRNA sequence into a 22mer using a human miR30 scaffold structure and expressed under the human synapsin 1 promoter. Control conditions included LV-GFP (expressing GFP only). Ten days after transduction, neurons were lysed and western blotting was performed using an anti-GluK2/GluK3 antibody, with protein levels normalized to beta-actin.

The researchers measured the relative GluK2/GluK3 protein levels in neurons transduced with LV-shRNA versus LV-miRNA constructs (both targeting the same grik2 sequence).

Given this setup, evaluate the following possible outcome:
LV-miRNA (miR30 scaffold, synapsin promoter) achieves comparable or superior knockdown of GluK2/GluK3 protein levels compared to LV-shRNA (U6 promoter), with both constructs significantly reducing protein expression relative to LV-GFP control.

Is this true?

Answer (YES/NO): YES